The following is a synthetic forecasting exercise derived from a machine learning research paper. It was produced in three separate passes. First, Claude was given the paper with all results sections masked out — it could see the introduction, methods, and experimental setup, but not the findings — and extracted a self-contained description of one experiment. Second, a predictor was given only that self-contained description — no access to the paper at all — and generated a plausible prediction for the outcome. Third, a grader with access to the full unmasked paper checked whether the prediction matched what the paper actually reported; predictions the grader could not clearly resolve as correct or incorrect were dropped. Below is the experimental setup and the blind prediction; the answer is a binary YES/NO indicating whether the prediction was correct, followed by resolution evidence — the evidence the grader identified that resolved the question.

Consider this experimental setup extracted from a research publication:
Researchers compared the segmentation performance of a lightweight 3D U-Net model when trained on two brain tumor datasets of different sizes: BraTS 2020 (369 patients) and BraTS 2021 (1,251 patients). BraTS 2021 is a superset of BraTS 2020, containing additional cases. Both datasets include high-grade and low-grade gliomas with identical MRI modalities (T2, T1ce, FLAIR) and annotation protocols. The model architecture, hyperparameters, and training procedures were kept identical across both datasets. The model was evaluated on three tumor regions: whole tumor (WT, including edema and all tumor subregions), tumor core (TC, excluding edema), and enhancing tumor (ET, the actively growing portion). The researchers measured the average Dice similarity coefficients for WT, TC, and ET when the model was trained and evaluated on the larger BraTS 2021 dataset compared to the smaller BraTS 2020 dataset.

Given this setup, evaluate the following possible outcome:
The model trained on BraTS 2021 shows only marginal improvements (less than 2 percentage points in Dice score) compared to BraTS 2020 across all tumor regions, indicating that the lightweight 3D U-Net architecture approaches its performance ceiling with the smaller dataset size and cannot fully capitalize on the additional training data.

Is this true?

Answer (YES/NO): NO